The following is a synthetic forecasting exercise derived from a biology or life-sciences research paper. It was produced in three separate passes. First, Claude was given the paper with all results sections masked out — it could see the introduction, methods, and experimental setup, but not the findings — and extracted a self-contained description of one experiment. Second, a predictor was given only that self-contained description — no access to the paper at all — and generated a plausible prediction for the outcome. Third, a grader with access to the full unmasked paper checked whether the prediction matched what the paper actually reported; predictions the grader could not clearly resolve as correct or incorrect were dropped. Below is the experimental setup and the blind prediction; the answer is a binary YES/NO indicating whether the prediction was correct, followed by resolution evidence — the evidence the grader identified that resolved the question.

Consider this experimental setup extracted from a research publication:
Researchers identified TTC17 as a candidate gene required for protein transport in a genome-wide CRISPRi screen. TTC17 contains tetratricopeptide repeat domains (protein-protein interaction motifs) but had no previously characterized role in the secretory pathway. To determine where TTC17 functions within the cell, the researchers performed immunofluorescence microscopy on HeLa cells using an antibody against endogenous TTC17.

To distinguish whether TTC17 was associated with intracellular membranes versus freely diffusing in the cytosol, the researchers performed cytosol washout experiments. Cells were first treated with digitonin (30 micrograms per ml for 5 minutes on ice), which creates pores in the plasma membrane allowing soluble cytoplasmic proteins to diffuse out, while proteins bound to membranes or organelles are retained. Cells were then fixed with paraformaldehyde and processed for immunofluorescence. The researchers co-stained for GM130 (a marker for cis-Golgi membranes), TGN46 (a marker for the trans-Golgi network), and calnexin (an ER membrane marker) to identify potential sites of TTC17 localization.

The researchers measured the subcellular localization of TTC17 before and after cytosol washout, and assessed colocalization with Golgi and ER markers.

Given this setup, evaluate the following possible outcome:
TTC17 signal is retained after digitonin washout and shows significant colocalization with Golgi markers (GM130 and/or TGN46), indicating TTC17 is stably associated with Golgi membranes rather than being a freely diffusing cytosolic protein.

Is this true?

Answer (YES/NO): YES